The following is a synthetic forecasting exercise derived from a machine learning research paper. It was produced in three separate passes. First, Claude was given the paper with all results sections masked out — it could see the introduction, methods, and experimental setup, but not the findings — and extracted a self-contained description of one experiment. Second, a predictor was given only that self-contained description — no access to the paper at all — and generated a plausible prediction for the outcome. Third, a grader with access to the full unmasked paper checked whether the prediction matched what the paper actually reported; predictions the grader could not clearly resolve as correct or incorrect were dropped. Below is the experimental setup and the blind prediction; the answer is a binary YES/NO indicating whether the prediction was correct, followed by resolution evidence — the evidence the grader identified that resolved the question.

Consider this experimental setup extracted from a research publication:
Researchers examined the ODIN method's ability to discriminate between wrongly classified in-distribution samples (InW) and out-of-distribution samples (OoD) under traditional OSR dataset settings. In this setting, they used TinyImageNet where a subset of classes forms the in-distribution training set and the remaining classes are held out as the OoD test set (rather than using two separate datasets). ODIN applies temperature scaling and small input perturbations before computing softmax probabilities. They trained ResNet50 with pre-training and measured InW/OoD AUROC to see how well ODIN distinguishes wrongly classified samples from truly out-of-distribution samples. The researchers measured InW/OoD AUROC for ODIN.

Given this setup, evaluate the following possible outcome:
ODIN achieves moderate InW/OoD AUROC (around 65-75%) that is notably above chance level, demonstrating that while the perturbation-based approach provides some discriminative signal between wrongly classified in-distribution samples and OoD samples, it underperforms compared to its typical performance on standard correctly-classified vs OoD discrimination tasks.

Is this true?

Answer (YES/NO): NO